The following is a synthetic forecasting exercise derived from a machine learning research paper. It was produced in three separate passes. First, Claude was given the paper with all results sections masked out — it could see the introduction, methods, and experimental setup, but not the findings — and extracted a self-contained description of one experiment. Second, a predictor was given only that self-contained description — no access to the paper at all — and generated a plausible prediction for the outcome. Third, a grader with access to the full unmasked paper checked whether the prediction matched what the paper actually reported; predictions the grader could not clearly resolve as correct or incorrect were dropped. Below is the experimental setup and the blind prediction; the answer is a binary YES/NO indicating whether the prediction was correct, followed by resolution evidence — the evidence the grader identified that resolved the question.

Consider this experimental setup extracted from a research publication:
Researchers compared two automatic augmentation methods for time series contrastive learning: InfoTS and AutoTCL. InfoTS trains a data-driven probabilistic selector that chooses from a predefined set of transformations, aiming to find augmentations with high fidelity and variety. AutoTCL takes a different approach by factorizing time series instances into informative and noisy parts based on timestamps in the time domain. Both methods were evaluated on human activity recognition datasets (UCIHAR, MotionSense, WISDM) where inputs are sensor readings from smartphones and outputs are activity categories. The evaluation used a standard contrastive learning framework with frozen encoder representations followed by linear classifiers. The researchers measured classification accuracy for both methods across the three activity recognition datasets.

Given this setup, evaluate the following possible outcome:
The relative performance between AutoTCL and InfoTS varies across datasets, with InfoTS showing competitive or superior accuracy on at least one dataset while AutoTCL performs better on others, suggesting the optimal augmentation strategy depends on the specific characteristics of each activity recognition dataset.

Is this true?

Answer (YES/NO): NO